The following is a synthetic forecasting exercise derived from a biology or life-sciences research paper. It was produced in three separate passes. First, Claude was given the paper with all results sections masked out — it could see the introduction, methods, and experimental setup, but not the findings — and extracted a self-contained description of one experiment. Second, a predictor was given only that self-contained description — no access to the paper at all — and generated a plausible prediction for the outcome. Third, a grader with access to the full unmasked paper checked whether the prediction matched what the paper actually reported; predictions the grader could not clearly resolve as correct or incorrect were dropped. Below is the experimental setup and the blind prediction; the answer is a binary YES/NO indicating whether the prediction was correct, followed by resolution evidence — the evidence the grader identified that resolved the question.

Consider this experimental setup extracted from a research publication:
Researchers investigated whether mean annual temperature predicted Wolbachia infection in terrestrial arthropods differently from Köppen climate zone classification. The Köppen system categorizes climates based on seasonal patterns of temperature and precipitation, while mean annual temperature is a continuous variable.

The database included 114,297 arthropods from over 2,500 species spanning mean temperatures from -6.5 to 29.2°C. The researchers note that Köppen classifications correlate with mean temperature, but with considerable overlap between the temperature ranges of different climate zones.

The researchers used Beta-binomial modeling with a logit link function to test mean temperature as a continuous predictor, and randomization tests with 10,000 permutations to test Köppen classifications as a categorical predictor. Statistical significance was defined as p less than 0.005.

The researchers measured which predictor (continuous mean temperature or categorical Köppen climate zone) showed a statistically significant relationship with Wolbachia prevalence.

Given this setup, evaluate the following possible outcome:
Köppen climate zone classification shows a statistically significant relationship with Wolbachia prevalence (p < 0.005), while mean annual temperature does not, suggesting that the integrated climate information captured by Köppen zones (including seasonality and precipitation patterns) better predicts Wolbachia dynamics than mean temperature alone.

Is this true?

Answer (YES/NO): NO